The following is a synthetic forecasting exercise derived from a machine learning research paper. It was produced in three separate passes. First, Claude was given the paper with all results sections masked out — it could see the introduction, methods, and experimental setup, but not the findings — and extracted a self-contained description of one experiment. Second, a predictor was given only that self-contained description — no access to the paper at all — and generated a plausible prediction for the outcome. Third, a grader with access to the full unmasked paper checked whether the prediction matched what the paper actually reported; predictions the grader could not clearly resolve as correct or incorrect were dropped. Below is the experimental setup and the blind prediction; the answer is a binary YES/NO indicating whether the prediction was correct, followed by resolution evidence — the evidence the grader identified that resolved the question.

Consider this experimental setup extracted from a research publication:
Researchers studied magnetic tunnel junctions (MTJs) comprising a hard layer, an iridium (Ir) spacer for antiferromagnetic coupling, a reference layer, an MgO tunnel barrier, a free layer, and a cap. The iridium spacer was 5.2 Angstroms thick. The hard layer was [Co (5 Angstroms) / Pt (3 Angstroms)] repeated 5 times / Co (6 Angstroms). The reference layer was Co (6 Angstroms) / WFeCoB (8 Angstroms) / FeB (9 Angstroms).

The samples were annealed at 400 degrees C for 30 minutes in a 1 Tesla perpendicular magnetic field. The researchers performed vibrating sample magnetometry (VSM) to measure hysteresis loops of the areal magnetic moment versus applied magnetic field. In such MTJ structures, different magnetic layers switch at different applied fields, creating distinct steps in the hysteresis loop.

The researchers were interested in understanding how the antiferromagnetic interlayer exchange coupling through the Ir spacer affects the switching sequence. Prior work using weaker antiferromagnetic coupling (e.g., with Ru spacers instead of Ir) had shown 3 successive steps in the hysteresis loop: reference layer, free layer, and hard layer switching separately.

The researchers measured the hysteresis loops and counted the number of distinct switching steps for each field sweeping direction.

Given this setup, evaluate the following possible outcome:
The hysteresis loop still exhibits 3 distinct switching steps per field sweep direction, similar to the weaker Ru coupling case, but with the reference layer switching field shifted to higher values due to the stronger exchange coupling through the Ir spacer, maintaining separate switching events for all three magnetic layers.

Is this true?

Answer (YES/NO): NO